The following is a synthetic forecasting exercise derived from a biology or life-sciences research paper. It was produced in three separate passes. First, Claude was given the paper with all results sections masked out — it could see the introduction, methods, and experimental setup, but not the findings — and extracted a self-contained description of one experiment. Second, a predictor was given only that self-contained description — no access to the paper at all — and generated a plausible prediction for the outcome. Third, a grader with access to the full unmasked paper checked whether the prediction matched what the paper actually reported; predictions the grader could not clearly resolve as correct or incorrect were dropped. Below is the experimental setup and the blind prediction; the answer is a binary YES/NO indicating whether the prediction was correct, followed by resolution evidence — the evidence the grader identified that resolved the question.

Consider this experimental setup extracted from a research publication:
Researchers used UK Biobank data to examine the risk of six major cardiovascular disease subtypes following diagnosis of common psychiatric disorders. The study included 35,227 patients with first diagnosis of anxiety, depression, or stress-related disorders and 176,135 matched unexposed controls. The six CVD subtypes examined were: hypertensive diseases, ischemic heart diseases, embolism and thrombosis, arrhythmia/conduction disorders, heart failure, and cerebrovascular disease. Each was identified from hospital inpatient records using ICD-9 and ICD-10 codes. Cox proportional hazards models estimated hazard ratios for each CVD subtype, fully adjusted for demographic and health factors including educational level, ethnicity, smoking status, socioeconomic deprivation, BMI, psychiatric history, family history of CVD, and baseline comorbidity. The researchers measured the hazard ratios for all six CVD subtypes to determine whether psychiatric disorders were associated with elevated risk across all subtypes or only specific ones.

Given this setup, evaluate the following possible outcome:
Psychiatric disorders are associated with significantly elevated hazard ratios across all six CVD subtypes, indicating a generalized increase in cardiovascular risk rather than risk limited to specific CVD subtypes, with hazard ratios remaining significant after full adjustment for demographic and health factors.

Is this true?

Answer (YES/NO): NO